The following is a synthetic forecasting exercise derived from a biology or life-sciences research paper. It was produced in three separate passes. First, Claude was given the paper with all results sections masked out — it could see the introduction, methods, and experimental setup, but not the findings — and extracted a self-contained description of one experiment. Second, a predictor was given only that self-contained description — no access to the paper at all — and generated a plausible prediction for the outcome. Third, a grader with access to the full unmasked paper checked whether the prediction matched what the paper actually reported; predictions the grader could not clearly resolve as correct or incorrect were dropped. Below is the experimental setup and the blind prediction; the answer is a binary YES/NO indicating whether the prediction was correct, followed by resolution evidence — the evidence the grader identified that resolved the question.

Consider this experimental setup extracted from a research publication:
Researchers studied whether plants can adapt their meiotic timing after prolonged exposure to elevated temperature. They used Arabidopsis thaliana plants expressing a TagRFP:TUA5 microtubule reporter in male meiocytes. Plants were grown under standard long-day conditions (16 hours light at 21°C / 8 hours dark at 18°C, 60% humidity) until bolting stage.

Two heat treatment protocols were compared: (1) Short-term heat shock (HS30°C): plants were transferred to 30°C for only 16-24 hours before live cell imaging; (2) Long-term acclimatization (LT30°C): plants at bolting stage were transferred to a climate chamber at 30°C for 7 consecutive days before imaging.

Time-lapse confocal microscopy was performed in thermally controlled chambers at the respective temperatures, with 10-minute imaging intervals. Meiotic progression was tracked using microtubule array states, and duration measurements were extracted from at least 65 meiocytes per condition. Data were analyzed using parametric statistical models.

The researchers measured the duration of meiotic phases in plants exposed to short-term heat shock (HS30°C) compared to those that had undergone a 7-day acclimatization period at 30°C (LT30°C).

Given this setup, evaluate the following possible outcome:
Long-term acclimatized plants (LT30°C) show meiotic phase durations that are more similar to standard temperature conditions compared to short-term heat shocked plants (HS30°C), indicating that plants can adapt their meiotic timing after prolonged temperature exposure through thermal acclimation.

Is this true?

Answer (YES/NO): YES